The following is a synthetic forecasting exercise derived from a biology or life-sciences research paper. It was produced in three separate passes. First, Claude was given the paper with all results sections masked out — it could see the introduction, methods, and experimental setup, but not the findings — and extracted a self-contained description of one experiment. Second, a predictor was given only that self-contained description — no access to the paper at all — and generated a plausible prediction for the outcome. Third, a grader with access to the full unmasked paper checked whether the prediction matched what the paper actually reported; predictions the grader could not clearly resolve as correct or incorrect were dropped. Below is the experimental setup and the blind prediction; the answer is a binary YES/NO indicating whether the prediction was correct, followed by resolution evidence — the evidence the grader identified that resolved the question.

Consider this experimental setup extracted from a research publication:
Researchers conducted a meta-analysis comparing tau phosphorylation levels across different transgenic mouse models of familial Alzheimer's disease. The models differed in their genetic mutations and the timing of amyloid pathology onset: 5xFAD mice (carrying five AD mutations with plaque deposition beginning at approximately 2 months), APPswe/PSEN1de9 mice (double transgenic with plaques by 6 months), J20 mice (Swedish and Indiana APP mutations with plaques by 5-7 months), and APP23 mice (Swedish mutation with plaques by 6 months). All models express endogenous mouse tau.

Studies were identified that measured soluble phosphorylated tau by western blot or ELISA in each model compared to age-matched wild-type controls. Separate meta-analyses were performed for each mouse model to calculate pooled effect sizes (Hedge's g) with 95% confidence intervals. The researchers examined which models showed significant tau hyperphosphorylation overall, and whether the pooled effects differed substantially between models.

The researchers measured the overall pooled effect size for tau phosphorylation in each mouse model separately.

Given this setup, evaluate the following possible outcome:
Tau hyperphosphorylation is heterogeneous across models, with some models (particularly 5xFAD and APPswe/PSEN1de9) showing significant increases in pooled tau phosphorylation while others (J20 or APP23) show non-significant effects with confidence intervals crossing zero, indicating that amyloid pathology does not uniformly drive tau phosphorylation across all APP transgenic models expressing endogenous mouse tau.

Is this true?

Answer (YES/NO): NO